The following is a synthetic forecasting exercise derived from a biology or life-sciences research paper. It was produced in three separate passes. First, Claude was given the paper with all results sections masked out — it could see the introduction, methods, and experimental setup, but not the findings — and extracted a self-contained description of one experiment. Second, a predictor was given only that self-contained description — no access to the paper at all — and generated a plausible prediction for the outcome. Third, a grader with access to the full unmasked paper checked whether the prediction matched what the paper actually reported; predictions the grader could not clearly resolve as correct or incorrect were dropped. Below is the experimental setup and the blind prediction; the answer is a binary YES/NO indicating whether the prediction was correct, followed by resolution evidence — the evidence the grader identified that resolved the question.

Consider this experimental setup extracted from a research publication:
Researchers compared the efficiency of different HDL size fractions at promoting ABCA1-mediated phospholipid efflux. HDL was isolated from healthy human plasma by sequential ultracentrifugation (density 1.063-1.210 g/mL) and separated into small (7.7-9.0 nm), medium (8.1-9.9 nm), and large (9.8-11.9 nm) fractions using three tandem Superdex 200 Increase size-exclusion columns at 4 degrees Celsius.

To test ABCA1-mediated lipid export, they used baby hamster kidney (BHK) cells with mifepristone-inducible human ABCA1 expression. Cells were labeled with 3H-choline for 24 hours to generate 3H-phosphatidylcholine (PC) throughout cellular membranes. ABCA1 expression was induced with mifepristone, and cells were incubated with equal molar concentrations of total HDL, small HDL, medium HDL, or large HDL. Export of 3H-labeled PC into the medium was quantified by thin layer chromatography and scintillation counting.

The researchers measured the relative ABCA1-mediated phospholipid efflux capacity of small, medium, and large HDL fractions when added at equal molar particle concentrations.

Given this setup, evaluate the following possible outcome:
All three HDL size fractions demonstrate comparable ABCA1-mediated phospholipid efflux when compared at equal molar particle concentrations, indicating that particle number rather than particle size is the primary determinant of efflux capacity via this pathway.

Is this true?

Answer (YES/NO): NO